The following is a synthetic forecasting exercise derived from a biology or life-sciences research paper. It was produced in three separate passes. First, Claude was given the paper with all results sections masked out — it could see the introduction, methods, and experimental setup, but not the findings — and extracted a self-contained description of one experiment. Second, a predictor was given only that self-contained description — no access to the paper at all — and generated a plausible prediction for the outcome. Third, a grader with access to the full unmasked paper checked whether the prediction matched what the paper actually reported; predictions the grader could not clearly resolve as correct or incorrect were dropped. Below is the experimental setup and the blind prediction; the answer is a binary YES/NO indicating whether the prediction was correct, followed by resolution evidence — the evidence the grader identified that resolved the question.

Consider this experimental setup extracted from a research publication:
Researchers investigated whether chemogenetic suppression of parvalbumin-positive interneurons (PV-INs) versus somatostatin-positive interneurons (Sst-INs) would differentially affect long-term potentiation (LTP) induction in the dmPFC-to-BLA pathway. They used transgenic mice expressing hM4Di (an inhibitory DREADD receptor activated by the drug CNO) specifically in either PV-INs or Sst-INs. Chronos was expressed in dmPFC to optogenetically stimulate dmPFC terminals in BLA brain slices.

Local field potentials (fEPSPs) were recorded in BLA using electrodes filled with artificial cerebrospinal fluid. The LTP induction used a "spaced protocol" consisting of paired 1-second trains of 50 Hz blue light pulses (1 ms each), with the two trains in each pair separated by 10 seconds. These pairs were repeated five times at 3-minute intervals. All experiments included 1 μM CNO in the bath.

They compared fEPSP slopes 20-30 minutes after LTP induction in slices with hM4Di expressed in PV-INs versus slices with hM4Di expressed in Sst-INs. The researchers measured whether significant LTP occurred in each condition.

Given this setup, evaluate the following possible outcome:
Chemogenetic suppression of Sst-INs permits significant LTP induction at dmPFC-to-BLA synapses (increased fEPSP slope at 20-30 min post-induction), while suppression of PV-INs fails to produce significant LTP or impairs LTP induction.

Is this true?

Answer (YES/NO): YES